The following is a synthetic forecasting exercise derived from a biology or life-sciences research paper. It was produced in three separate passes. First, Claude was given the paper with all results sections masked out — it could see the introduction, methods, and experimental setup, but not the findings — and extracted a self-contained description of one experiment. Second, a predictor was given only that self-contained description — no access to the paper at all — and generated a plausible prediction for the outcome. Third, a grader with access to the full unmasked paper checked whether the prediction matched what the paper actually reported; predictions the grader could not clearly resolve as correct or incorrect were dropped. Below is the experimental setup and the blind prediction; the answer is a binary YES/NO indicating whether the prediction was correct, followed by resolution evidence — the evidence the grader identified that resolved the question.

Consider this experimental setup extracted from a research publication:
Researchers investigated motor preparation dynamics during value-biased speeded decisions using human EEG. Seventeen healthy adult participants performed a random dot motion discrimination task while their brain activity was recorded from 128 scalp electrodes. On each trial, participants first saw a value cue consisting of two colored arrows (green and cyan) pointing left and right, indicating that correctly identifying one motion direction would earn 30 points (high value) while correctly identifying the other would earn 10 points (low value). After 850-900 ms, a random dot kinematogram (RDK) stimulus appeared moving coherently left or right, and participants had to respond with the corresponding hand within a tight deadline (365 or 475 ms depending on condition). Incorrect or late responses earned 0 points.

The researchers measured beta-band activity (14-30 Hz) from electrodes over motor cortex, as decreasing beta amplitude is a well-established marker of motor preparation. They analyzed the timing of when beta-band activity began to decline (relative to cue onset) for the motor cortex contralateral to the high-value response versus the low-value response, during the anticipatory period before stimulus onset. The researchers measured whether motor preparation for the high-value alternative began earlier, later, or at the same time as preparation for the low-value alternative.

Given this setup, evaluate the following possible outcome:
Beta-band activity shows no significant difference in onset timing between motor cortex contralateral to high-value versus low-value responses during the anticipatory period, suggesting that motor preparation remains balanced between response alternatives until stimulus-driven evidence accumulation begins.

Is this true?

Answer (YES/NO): NO